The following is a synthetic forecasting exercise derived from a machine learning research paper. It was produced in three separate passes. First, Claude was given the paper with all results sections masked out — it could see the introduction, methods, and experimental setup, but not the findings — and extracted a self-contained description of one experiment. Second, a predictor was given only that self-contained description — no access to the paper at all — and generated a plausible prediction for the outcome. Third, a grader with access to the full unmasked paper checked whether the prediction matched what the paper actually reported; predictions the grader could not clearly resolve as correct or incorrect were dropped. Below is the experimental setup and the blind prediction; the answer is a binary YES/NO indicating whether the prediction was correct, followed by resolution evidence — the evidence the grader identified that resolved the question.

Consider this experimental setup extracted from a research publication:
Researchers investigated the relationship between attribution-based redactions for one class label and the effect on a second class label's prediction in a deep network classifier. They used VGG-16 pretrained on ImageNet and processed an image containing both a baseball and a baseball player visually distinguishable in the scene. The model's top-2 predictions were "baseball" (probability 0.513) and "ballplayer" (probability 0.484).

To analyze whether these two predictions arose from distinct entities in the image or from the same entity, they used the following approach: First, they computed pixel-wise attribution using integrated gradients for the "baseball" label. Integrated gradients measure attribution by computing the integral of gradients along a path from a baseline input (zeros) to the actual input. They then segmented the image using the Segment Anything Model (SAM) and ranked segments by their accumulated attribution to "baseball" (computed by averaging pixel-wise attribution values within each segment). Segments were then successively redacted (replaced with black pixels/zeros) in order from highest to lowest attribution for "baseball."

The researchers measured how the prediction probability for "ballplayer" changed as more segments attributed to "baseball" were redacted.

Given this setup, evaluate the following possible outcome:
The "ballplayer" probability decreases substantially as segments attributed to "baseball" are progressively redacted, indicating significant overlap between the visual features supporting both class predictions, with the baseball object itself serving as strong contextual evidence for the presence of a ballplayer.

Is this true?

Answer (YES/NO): NO